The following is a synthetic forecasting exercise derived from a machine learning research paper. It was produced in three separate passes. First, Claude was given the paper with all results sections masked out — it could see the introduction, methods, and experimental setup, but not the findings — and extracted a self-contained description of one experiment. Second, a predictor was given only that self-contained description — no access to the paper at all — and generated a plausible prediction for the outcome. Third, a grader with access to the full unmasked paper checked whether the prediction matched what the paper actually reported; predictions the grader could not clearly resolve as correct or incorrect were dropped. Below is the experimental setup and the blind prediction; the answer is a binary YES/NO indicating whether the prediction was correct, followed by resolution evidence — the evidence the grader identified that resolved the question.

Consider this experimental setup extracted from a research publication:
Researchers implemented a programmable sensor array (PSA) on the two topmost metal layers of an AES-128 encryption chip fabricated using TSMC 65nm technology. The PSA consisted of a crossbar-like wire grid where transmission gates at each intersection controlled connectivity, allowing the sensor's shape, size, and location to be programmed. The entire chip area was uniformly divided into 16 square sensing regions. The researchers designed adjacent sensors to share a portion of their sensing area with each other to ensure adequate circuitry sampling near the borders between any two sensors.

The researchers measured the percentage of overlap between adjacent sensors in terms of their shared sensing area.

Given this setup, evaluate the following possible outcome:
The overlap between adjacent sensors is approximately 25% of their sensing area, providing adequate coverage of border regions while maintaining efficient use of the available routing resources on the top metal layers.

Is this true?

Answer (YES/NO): NO